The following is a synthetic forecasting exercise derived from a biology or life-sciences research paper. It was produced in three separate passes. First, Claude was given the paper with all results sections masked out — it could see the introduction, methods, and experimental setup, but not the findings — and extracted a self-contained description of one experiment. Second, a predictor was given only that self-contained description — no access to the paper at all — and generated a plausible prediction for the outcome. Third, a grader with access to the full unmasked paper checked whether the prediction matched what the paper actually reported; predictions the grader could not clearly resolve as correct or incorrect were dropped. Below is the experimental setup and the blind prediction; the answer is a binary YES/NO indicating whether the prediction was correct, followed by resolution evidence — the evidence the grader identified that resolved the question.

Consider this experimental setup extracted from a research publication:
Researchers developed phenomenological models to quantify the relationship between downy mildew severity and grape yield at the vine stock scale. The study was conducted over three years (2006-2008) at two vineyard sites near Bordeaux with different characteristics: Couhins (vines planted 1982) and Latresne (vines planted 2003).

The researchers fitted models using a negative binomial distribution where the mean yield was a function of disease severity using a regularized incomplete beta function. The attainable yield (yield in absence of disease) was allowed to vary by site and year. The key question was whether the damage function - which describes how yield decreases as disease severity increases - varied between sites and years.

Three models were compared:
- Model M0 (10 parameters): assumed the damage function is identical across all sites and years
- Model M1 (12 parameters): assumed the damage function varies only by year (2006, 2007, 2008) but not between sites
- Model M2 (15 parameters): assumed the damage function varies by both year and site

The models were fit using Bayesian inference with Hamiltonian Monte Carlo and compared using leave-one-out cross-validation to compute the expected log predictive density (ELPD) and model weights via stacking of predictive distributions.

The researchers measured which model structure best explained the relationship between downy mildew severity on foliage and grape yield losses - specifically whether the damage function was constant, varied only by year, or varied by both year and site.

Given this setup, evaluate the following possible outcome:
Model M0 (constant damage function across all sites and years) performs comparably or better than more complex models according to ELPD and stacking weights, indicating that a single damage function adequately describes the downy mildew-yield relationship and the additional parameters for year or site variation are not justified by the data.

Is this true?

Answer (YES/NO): NO